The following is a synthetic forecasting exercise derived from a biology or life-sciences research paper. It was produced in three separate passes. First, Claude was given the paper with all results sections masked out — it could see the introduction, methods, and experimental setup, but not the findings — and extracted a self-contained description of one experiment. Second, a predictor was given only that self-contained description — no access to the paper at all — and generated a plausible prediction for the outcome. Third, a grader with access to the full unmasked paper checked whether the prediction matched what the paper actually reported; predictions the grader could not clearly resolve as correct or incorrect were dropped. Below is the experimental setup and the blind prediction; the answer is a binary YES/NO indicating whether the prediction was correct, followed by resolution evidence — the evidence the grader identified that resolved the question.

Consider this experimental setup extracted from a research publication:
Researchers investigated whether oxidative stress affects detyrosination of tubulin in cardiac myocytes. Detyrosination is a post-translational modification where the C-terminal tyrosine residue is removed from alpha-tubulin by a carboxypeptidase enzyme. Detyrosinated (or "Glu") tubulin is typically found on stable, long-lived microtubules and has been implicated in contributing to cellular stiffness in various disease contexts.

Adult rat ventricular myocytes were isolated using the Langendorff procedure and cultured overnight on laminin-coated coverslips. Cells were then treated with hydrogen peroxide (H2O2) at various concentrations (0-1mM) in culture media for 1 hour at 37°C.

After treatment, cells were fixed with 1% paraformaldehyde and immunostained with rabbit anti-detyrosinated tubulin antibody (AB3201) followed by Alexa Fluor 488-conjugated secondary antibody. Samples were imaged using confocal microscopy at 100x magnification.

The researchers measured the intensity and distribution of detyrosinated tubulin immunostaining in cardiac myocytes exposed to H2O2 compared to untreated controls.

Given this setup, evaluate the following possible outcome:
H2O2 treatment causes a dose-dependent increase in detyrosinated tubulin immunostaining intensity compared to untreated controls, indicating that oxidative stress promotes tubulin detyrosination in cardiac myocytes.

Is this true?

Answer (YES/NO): NO